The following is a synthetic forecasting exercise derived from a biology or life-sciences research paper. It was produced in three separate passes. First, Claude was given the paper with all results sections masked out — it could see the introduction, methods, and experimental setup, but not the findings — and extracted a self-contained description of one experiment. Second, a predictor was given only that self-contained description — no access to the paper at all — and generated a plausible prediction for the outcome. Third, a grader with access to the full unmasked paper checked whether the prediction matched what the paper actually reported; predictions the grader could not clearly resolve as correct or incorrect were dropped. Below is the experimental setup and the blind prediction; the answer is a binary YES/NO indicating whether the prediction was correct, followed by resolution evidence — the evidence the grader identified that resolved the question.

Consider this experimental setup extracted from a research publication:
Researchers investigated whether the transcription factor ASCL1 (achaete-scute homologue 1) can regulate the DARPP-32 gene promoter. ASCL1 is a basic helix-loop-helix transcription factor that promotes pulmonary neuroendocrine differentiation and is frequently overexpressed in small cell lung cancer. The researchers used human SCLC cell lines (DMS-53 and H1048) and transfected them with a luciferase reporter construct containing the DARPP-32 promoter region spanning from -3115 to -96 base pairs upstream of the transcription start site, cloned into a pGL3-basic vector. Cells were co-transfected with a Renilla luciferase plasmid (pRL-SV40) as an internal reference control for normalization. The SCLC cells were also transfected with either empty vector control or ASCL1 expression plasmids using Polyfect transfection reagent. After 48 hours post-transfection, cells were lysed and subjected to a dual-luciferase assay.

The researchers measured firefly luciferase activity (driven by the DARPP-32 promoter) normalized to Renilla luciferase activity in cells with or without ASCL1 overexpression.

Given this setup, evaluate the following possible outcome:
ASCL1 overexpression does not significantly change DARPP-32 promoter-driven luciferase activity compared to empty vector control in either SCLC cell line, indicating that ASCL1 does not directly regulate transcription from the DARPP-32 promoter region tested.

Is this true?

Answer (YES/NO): NO